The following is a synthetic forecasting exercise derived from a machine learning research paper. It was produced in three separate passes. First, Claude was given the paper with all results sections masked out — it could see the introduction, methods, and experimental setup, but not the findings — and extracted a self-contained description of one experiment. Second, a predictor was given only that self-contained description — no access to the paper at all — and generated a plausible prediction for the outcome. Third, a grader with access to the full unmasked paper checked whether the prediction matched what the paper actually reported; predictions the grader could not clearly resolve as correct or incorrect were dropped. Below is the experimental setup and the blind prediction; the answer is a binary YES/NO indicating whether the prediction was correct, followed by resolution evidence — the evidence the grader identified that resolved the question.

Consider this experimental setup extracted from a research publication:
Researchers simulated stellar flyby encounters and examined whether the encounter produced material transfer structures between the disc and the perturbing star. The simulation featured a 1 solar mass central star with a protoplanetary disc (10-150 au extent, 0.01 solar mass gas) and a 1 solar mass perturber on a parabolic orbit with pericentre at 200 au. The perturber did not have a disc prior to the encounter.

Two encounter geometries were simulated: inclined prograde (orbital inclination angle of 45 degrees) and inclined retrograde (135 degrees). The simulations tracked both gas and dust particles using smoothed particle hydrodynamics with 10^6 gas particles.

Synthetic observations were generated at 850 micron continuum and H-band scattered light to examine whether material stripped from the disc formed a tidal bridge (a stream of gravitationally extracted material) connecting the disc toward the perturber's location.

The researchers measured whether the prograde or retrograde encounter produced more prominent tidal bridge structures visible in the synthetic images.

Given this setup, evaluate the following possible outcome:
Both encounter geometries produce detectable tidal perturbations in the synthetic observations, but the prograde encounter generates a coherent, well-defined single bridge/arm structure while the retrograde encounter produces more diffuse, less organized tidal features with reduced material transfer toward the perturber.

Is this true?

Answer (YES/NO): NO